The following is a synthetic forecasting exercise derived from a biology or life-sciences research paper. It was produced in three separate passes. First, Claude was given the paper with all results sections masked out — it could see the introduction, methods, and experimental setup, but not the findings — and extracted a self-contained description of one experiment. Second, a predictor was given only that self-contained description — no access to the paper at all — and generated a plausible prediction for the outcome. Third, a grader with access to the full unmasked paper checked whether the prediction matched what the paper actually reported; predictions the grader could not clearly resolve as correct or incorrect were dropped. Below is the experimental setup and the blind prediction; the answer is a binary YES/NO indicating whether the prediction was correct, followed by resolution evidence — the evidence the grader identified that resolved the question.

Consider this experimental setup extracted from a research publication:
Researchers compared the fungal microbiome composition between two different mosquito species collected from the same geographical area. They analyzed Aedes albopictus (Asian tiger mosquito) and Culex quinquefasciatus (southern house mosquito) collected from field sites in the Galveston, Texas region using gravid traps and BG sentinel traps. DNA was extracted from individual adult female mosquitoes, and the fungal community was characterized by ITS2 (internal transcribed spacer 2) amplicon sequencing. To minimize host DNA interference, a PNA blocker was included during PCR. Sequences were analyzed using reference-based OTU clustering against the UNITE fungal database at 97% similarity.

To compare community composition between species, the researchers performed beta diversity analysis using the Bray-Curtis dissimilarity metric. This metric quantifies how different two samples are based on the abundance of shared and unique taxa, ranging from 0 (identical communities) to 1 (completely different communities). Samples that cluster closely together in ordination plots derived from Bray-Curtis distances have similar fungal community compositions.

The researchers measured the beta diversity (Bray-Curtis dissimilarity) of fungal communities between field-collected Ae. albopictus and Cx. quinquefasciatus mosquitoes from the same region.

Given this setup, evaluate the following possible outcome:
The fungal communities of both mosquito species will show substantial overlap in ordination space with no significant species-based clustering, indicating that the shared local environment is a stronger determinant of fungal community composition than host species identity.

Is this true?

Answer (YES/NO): NO